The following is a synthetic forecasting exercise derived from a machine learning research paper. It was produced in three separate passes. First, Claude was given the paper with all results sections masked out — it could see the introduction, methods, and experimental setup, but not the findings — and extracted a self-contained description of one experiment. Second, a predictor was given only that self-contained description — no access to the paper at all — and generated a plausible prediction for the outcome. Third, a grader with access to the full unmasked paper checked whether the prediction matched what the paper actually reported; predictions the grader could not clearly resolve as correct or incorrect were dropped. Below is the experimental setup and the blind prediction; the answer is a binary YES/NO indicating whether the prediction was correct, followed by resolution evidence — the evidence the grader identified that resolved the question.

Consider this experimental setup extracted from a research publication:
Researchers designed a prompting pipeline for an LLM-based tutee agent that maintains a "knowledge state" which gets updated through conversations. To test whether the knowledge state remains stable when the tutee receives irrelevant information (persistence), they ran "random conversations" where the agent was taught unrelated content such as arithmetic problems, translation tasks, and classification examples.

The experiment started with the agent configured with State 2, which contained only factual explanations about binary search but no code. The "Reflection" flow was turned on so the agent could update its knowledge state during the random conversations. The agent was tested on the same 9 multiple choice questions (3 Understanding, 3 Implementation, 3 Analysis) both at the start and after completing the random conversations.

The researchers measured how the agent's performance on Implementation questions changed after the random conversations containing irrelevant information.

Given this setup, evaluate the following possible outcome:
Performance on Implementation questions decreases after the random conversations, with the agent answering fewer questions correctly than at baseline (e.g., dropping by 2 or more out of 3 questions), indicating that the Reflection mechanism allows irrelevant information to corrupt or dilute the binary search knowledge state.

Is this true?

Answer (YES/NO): NO